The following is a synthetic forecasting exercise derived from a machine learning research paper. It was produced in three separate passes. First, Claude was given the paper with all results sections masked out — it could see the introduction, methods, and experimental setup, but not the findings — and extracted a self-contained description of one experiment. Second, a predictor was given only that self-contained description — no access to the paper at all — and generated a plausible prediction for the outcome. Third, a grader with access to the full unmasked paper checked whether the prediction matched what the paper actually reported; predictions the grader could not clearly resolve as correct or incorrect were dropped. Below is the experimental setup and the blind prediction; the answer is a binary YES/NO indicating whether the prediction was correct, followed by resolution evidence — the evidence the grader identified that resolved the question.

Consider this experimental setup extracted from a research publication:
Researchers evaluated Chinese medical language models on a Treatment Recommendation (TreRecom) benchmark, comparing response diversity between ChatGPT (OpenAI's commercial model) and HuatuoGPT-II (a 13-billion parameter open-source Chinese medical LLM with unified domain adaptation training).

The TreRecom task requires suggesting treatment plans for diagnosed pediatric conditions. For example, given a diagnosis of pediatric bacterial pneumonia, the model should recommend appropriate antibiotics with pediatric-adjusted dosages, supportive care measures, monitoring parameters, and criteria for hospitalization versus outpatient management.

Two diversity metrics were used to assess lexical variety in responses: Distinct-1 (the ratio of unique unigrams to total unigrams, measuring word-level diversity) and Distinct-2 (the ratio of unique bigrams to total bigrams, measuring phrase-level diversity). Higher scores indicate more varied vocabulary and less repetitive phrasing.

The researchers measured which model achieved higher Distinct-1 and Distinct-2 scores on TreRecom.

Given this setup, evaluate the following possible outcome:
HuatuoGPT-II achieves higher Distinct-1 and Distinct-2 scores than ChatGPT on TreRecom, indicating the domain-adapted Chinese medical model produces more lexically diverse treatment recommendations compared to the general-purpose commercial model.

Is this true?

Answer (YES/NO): NO